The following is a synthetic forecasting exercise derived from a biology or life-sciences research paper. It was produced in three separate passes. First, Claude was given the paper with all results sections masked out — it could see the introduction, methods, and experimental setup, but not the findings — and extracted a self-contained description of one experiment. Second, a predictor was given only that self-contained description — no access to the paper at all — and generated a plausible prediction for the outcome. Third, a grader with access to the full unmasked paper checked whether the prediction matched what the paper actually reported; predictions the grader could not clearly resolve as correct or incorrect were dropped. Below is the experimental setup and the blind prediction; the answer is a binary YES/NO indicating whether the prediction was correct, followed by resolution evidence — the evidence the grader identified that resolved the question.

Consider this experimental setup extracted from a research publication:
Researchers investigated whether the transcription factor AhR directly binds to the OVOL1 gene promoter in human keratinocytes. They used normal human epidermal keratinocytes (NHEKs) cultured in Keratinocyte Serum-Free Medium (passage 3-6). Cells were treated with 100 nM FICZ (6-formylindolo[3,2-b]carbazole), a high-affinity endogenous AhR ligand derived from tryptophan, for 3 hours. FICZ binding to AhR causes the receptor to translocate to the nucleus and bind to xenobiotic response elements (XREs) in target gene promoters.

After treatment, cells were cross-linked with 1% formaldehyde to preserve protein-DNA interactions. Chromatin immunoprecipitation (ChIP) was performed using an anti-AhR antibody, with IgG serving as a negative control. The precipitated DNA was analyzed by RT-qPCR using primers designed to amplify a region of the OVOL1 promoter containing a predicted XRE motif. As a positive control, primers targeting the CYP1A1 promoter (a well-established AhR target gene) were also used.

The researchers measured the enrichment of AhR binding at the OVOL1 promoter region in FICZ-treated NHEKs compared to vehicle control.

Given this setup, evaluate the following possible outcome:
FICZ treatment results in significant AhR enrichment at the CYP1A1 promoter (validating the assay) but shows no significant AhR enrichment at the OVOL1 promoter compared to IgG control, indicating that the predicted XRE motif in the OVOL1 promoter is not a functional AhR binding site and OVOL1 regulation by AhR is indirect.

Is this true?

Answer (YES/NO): NO